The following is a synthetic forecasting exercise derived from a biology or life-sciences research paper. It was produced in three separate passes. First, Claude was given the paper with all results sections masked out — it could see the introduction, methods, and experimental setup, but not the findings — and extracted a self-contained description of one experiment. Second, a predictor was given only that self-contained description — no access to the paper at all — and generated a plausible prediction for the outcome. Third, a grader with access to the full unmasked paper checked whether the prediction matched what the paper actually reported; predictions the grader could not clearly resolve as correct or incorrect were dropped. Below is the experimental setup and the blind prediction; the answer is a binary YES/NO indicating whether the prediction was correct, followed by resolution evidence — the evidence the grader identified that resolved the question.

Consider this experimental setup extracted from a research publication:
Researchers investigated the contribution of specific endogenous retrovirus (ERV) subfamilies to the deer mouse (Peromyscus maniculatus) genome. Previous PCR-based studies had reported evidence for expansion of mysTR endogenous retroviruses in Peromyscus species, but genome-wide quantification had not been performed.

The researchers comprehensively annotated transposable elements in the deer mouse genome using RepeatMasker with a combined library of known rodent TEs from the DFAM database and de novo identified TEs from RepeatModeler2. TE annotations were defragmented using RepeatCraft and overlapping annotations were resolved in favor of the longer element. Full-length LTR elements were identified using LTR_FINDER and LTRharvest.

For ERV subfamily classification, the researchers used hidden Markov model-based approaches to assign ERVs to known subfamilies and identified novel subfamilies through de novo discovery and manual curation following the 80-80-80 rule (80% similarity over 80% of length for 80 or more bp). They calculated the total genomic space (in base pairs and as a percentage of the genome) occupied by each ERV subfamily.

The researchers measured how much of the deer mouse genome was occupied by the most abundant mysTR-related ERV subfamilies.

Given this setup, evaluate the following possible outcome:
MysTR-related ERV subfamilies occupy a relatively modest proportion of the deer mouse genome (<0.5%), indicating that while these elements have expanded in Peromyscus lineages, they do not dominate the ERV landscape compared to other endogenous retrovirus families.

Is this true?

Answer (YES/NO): NO